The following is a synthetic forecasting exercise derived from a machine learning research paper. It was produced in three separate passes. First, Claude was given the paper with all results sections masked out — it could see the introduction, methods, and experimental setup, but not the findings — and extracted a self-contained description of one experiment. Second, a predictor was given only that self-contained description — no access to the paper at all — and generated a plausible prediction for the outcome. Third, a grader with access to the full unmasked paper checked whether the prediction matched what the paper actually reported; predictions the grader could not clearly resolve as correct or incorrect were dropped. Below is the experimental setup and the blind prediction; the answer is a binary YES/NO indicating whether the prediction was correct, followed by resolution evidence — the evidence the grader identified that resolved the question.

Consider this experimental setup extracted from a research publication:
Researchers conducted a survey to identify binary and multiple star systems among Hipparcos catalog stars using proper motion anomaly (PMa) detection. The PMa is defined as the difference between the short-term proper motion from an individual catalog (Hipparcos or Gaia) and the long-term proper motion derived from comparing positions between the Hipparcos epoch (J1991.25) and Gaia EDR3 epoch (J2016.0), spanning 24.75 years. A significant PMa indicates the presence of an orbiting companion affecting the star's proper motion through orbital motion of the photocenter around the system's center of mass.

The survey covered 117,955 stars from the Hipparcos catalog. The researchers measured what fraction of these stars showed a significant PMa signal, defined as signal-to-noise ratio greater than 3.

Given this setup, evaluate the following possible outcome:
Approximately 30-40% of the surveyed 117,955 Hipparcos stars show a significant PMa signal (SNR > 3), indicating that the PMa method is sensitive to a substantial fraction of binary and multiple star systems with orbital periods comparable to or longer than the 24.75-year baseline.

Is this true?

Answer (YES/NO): YES